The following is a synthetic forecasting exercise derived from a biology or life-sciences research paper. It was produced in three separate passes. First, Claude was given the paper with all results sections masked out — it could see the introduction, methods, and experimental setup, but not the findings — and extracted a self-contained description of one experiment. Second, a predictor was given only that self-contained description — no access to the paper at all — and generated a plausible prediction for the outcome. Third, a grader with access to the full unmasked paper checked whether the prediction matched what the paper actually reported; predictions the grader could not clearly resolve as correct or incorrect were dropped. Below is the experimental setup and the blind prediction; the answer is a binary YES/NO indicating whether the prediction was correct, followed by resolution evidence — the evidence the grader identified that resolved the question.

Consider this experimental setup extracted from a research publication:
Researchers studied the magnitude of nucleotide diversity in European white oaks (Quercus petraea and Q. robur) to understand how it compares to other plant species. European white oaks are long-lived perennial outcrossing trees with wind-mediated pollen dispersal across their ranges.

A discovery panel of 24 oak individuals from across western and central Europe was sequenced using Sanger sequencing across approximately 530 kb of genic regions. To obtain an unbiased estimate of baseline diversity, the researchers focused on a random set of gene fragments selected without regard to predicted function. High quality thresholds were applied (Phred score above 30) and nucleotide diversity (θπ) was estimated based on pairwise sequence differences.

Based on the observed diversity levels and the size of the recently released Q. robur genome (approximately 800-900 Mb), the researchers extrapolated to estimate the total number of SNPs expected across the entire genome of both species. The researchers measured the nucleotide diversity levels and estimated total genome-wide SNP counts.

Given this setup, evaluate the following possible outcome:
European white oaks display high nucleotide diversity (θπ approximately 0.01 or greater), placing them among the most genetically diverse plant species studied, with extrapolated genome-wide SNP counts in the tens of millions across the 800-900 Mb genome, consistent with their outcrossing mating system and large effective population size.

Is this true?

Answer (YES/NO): NO